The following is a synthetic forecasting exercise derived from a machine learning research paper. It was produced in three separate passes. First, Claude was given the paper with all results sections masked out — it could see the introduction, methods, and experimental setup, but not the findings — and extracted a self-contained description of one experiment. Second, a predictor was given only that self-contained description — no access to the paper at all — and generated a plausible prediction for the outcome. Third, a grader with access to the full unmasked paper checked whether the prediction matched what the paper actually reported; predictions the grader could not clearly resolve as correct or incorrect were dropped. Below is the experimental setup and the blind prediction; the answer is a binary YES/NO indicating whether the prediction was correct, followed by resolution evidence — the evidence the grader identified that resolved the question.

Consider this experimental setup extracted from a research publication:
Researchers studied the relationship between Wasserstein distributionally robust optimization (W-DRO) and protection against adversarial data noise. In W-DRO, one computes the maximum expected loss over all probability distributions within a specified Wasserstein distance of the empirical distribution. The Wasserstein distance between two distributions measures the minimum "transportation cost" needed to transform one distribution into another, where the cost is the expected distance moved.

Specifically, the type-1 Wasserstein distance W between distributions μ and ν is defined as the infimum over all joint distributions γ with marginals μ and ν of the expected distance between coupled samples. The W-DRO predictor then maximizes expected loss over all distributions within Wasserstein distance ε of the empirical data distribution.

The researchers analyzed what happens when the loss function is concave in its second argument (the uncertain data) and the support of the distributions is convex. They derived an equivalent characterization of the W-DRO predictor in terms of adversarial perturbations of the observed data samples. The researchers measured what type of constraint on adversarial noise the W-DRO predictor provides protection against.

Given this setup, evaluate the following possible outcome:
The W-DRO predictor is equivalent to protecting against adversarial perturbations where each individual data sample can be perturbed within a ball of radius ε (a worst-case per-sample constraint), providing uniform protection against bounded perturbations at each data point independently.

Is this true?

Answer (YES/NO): NO